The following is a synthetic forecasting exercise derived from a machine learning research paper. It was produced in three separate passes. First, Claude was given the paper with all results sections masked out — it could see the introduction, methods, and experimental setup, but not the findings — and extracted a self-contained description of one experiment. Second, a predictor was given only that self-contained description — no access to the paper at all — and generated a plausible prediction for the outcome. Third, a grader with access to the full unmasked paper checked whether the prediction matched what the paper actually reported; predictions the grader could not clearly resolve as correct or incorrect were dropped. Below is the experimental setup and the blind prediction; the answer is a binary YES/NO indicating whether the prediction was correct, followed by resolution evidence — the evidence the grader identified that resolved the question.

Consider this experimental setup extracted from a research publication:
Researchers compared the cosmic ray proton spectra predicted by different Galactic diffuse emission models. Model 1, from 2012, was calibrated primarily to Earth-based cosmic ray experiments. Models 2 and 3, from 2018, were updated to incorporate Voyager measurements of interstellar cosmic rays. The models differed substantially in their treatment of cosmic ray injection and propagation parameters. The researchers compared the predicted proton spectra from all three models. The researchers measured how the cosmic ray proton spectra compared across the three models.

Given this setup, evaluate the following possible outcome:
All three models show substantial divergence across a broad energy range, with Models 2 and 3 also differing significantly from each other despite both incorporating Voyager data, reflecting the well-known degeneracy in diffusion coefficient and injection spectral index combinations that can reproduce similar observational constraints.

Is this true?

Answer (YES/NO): NO